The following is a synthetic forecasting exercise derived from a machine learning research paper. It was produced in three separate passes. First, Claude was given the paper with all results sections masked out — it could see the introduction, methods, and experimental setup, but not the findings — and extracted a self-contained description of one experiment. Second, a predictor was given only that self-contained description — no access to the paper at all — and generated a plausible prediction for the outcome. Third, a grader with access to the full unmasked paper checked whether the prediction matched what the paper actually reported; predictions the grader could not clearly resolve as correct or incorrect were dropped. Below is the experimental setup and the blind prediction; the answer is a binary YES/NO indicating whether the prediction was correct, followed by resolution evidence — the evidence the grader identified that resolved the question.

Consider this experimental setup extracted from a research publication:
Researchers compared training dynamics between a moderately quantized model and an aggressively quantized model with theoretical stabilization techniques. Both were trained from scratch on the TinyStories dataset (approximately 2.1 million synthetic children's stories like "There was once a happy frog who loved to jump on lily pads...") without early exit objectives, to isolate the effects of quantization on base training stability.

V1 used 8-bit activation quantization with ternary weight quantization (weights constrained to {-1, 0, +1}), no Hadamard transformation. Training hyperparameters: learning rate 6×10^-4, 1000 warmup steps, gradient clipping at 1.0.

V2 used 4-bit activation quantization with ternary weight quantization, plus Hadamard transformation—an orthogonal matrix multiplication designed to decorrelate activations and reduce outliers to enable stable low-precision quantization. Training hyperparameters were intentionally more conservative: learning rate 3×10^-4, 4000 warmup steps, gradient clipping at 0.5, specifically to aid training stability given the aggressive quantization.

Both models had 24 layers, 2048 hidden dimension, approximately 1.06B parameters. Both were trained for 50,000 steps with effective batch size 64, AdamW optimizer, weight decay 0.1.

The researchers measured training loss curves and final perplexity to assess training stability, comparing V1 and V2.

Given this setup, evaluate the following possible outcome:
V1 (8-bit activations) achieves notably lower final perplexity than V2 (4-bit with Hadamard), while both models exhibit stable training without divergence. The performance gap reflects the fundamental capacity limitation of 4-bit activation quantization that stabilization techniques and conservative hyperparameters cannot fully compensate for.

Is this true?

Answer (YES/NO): NO